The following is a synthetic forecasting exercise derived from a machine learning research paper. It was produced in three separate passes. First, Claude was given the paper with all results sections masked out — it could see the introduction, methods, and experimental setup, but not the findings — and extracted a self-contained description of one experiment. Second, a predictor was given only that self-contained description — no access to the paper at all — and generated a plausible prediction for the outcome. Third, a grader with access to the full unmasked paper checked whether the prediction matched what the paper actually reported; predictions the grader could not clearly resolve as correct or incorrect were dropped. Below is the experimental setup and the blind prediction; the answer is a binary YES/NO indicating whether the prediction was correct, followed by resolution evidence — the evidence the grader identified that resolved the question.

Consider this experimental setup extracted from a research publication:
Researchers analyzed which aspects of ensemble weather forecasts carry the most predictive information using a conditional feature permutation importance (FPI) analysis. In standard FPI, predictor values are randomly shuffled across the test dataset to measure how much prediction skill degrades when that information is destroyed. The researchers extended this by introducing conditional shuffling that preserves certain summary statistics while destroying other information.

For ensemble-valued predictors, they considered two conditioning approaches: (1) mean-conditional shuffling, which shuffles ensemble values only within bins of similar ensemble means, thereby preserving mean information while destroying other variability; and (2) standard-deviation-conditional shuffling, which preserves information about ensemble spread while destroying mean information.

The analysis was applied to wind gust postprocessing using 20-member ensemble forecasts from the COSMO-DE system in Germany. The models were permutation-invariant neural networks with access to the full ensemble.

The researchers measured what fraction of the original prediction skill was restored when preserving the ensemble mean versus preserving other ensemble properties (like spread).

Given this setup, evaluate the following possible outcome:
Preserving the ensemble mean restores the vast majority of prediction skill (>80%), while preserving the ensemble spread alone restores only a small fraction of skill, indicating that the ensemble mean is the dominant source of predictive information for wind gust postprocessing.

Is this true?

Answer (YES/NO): YES